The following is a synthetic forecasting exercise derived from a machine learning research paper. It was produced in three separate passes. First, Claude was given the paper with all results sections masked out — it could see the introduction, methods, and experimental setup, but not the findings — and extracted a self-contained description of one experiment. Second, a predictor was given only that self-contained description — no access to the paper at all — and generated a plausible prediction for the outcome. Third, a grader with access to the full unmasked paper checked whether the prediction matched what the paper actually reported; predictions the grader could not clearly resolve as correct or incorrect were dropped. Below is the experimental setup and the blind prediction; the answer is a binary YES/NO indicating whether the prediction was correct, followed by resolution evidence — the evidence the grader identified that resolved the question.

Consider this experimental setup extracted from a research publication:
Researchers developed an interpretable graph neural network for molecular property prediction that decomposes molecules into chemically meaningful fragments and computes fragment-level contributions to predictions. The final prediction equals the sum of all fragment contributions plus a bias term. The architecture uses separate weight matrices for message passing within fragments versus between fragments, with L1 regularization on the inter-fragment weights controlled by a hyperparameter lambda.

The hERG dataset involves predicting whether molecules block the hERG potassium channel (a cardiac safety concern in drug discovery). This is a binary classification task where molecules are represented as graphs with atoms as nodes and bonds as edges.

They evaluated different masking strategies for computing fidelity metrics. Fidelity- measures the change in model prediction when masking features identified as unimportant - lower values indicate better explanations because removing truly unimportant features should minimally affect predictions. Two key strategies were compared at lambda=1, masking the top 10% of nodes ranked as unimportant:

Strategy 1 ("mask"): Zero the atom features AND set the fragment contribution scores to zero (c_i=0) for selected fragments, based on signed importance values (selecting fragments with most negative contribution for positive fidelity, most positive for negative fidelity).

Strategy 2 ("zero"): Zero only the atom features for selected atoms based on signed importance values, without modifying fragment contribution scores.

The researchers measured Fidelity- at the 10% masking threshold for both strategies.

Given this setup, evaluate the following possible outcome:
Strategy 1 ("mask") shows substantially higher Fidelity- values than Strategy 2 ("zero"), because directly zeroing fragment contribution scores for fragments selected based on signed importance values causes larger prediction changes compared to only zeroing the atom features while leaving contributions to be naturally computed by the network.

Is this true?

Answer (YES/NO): NO